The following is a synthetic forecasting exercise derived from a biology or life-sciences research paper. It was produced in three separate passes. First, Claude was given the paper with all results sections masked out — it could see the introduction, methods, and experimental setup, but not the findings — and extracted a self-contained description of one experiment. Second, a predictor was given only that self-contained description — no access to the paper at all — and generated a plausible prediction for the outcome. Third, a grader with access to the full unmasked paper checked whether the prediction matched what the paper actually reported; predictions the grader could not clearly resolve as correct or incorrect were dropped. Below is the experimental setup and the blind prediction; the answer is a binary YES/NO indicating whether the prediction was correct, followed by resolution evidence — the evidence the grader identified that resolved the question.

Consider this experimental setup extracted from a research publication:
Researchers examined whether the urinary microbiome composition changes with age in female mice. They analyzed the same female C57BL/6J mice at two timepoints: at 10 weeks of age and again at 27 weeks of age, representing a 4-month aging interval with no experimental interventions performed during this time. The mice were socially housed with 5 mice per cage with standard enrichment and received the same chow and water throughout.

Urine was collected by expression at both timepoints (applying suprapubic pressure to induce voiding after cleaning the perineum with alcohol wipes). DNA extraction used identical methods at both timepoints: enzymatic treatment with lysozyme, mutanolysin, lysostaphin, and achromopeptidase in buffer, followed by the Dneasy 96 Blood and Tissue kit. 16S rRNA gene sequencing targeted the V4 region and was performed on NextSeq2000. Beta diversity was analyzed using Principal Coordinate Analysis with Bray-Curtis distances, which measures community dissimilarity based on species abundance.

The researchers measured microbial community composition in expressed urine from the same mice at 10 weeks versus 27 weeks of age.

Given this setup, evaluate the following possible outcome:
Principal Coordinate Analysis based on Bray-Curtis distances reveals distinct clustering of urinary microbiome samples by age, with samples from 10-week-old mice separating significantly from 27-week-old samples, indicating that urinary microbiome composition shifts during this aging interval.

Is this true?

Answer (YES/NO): NO